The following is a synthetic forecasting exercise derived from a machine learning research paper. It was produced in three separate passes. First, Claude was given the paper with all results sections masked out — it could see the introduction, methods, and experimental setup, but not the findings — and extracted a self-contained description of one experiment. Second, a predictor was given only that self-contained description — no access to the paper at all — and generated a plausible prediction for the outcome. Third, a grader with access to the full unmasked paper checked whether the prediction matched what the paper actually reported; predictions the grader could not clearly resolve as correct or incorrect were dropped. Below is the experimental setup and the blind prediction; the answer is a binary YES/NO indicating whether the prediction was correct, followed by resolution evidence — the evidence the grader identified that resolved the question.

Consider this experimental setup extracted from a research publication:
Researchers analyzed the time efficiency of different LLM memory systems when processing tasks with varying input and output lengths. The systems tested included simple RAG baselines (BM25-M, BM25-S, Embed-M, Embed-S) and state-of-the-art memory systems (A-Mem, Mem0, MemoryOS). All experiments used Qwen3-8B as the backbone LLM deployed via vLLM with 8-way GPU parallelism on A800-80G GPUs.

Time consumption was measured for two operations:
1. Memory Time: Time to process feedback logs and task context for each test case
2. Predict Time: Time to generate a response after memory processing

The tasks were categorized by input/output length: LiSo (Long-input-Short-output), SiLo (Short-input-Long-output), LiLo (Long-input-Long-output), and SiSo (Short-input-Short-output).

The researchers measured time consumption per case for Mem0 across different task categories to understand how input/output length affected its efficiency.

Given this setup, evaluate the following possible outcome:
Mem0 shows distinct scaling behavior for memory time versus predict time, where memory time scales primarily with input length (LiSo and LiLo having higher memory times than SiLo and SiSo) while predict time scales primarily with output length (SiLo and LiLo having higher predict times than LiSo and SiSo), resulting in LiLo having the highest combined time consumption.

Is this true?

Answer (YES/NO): NO